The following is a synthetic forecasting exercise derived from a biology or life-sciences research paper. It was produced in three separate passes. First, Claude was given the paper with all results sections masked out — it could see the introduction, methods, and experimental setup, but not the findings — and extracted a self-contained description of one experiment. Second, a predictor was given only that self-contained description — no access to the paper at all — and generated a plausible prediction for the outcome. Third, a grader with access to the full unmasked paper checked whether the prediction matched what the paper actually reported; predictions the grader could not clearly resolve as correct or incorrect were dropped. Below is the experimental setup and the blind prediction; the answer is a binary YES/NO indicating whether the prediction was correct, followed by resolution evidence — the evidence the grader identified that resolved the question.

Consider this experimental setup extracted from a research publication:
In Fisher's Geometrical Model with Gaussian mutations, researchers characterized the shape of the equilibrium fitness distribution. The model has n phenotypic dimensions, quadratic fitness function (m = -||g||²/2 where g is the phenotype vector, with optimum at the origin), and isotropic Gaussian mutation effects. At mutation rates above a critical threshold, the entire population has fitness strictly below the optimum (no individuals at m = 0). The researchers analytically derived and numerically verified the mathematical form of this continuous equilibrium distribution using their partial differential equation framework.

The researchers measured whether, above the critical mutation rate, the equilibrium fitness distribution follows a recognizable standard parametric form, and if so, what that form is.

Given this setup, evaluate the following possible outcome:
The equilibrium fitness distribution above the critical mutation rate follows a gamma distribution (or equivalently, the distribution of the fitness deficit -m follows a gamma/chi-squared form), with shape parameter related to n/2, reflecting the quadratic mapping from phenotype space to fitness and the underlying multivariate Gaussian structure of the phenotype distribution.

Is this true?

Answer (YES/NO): YES